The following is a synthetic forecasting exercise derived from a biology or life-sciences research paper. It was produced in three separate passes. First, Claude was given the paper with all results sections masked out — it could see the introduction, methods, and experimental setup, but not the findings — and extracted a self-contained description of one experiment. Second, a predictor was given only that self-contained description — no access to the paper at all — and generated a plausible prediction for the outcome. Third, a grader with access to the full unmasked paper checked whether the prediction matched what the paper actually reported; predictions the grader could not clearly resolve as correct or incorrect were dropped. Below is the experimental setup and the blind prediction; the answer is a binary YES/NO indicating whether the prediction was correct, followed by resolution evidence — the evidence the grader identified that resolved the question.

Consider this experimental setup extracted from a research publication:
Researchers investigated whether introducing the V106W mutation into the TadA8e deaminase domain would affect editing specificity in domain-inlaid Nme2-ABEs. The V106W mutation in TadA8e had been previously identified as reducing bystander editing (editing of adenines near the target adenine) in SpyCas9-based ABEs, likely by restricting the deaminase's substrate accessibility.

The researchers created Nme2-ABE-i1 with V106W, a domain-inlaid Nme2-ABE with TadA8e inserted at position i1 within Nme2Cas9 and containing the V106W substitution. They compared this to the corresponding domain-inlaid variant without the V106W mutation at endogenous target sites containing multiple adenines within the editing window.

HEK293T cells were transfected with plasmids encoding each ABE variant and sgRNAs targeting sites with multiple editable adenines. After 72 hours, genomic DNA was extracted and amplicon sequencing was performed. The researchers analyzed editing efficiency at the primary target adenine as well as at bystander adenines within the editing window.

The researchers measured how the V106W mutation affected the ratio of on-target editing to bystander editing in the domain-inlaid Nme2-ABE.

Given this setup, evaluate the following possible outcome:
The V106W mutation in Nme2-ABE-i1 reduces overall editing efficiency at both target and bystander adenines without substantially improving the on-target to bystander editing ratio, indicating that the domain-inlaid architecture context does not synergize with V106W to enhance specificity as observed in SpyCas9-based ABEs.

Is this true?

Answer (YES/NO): NO